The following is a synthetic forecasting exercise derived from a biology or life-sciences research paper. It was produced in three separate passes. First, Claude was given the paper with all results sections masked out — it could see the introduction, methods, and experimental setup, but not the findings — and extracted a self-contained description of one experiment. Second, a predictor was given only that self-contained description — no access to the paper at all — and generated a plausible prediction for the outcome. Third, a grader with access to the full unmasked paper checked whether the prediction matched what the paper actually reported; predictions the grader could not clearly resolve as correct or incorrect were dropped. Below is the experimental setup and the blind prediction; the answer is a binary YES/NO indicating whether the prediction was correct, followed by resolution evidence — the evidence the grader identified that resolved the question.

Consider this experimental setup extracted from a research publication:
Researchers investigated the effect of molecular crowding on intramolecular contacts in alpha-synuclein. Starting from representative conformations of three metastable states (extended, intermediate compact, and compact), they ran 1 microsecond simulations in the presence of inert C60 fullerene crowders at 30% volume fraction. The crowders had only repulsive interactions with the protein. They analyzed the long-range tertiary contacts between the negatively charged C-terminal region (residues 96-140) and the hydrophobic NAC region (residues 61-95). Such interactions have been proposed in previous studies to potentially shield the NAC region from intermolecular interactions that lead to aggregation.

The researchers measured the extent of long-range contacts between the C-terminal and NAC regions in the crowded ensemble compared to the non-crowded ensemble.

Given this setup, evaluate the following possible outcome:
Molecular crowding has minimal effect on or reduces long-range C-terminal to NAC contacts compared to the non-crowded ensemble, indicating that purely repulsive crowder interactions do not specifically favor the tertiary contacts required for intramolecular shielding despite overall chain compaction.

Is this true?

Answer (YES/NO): NO